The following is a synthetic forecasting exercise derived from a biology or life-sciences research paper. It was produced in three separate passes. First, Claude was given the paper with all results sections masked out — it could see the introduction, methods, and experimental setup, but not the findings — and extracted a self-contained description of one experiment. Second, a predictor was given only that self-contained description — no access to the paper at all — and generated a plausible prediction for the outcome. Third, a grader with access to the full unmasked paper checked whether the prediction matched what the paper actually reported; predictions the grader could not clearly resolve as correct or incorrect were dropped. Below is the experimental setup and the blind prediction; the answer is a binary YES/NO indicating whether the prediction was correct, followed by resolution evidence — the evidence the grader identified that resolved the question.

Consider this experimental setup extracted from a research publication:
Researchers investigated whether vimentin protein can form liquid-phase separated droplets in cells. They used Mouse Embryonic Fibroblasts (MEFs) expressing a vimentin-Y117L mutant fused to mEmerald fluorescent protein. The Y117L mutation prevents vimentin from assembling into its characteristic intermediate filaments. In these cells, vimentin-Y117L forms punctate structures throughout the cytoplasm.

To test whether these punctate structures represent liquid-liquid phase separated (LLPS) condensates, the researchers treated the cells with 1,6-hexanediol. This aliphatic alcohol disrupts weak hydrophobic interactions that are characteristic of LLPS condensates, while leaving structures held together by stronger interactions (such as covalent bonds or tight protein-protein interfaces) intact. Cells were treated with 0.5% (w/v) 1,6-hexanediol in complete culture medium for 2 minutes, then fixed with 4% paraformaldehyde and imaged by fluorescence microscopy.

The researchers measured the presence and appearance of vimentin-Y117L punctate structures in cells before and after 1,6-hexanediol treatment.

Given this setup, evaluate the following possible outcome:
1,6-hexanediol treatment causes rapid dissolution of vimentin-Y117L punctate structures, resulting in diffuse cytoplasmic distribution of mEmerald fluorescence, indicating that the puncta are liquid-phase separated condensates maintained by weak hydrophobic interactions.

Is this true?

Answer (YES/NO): YES